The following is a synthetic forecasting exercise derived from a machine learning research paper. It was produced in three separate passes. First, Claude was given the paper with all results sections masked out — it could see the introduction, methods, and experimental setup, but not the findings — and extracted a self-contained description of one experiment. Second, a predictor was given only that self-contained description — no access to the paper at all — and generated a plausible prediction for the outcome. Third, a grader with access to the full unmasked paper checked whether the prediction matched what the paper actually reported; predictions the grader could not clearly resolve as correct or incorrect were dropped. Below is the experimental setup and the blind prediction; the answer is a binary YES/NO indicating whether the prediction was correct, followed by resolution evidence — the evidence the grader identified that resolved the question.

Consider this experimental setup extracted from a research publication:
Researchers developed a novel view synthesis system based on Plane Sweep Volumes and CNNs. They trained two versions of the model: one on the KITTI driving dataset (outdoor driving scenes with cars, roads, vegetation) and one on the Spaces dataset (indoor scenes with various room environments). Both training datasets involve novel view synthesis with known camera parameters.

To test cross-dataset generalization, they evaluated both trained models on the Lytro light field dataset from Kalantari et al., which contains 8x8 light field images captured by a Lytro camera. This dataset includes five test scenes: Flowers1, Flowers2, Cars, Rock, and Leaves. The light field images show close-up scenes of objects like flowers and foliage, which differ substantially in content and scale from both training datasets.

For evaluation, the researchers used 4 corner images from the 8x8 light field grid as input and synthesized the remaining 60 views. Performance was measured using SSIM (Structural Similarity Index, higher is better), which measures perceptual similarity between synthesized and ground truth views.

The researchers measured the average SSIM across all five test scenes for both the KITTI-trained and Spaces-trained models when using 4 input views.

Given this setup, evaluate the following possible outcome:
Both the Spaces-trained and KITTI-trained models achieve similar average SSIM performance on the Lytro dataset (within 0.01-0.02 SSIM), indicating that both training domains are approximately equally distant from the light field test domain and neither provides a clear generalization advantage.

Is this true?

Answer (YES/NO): NO